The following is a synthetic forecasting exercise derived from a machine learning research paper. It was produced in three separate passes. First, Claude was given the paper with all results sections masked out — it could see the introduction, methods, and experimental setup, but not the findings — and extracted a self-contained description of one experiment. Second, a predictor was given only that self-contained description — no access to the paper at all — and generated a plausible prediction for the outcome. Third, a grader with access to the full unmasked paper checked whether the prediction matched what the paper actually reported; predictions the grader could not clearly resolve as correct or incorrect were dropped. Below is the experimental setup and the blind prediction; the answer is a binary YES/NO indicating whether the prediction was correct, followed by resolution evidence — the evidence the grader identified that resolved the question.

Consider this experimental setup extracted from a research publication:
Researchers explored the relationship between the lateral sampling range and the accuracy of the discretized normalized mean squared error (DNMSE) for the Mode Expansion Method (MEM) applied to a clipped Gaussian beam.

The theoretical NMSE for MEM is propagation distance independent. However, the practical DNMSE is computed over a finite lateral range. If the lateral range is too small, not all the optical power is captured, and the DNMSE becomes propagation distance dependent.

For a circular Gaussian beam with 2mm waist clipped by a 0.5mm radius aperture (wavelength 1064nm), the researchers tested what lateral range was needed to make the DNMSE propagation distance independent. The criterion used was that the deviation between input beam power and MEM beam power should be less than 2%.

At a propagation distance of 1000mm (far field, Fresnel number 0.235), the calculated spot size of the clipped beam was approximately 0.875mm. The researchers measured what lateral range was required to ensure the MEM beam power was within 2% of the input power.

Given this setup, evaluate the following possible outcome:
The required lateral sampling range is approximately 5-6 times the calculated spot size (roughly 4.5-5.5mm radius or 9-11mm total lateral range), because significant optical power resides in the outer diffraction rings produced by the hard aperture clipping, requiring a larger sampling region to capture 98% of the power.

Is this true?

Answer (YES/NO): NO